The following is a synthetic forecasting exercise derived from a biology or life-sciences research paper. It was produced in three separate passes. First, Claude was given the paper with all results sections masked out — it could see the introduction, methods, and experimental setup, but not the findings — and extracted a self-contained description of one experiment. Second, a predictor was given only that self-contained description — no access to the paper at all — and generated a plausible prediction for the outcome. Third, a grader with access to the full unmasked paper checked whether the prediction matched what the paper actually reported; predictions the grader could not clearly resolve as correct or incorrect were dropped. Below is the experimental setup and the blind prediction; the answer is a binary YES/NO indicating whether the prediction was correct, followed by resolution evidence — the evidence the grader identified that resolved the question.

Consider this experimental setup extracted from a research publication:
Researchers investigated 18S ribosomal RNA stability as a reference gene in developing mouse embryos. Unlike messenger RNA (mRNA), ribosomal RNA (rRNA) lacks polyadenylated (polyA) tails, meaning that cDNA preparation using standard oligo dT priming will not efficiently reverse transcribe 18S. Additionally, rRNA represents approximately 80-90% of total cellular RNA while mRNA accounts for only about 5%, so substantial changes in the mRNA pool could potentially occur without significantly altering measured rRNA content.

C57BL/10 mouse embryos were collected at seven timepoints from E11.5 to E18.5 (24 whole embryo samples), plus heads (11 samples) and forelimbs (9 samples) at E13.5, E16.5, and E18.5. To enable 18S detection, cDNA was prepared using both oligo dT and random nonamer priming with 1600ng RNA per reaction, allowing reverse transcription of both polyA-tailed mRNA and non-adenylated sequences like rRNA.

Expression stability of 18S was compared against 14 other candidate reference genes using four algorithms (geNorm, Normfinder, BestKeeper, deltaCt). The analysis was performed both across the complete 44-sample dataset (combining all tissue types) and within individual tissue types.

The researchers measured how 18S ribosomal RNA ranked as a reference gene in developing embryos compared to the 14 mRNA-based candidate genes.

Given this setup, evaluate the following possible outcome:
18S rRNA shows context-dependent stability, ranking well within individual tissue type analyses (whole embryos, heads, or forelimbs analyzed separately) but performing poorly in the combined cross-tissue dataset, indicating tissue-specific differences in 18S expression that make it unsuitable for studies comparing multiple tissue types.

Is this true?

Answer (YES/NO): NO